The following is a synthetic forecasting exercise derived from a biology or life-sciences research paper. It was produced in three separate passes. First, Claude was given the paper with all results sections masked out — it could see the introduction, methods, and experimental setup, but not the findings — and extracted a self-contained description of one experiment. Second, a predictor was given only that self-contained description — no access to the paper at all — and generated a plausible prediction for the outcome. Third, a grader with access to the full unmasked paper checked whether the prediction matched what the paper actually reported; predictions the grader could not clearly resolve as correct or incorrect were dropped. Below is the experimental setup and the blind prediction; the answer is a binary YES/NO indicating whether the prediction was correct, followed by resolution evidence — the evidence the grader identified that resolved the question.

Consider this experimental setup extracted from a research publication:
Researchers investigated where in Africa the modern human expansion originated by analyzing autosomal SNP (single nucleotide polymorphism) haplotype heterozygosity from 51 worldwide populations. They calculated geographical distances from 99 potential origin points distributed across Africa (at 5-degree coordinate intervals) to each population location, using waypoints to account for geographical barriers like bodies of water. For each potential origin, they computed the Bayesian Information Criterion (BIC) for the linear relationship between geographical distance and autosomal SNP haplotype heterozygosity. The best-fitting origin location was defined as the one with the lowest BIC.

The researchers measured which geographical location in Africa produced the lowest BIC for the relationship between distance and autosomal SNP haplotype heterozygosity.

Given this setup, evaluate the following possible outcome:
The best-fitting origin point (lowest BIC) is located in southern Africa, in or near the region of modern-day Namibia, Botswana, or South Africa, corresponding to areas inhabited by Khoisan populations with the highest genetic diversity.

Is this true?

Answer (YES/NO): NO